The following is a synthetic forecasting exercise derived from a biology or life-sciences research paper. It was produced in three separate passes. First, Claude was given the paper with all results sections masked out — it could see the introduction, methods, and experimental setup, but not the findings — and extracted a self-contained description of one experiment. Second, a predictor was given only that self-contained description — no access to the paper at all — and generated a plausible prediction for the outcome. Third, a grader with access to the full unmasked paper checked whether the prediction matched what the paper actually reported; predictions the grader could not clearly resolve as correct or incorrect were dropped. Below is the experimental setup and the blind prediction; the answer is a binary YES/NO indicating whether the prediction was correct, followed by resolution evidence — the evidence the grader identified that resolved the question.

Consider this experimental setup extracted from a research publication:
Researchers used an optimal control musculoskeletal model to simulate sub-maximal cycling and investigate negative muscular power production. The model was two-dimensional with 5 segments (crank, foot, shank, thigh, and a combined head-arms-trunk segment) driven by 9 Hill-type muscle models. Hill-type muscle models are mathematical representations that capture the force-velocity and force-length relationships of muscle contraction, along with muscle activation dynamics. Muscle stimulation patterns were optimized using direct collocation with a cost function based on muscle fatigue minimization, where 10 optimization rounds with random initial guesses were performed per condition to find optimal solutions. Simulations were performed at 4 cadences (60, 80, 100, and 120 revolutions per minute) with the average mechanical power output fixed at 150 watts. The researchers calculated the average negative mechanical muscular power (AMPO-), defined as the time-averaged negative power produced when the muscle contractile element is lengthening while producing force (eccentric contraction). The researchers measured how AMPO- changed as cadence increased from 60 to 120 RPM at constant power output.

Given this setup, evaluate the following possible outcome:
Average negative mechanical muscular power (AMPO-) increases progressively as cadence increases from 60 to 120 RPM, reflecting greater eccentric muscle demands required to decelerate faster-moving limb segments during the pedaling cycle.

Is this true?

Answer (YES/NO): YES